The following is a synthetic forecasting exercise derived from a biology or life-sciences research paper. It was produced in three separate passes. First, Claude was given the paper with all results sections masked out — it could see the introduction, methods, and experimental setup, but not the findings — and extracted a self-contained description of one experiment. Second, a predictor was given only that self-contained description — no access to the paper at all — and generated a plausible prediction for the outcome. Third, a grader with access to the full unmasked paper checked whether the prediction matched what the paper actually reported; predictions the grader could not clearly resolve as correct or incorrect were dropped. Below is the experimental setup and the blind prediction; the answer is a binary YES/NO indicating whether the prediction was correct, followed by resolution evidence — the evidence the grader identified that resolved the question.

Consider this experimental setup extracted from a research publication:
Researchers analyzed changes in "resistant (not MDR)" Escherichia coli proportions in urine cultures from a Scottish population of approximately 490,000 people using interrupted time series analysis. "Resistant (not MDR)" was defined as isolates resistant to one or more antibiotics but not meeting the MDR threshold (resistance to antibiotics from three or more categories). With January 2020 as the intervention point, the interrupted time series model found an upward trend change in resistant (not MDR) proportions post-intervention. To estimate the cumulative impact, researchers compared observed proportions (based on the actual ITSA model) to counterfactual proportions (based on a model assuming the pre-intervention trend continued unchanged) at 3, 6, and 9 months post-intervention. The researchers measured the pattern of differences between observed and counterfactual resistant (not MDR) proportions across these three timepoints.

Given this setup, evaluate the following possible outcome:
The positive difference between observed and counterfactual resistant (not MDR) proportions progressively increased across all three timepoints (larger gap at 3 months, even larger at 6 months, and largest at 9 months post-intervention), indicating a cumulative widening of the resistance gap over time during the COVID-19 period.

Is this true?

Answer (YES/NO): YES